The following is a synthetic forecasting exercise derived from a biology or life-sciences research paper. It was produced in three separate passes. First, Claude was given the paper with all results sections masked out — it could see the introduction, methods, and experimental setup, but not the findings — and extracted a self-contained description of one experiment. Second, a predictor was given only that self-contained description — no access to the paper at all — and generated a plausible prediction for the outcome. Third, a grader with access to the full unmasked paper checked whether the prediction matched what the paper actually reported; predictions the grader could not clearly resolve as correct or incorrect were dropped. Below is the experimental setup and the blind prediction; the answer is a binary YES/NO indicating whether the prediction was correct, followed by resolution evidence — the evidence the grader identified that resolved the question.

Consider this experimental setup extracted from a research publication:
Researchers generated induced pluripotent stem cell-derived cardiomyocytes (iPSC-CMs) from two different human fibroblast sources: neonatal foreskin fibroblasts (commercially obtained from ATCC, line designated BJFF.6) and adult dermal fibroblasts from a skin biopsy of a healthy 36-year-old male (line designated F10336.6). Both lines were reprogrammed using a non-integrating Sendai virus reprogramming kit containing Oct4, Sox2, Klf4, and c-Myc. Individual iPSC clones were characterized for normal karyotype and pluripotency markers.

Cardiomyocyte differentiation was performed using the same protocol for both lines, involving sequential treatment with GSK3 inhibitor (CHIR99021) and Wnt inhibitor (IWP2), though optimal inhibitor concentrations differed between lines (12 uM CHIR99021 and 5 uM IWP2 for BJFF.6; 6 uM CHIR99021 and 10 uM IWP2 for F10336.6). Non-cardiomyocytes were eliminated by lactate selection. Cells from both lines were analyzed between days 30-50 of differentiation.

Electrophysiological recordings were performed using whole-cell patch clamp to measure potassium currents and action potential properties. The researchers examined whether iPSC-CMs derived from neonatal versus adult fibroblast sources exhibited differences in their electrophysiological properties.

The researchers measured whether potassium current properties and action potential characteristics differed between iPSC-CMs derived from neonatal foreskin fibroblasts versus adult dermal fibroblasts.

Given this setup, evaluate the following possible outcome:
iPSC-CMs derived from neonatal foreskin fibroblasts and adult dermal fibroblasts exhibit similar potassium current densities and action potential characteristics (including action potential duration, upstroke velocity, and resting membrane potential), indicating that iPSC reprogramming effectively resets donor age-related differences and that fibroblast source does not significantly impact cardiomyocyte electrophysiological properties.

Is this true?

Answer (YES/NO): YES